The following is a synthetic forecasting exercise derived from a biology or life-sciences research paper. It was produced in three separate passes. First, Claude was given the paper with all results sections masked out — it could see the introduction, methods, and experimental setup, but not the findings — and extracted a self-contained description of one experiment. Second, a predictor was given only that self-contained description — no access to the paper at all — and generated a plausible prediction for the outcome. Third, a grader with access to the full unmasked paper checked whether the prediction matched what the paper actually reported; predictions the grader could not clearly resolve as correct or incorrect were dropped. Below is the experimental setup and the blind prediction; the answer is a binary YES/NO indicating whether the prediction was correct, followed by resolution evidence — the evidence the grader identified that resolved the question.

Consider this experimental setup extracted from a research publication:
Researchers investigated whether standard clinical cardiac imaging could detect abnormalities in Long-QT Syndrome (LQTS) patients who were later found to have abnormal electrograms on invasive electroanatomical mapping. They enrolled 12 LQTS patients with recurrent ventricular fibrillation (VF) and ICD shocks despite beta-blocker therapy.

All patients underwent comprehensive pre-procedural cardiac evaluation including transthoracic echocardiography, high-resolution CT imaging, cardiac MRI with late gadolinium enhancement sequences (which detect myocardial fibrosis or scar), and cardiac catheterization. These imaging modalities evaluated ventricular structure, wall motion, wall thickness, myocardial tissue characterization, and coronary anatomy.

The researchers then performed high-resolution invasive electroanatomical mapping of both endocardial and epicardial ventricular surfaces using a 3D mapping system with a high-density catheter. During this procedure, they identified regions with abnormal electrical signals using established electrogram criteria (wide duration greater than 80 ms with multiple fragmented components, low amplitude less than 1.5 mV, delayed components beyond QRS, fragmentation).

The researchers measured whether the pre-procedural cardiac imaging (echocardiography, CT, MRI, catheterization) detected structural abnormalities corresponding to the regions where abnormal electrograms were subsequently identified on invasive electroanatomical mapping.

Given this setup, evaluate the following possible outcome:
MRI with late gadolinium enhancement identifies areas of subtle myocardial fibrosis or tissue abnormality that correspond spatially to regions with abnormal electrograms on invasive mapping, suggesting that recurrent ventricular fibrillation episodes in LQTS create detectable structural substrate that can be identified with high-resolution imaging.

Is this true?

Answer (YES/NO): NO